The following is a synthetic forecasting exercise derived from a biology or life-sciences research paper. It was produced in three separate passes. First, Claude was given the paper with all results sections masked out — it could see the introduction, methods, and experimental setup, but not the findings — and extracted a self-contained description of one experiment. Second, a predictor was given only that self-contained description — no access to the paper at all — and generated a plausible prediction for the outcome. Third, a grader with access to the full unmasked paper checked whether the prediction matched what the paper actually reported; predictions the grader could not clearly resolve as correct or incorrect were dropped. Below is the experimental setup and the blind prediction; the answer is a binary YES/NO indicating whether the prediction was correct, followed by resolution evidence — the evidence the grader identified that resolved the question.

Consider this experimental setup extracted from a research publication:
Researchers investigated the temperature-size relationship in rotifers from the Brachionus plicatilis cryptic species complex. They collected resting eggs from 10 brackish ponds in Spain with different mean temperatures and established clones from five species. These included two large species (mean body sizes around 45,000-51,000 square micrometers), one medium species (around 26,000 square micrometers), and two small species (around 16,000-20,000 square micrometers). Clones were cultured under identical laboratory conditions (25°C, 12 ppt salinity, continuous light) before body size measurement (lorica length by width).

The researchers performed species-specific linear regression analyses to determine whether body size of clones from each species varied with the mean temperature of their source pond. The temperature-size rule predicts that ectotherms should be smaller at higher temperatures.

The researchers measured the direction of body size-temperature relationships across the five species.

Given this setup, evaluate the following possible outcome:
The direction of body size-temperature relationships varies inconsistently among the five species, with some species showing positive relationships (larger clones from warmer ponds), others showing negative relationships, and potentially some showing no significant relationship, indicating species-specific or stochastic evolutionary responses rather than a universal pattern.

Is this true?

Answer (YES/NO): YES